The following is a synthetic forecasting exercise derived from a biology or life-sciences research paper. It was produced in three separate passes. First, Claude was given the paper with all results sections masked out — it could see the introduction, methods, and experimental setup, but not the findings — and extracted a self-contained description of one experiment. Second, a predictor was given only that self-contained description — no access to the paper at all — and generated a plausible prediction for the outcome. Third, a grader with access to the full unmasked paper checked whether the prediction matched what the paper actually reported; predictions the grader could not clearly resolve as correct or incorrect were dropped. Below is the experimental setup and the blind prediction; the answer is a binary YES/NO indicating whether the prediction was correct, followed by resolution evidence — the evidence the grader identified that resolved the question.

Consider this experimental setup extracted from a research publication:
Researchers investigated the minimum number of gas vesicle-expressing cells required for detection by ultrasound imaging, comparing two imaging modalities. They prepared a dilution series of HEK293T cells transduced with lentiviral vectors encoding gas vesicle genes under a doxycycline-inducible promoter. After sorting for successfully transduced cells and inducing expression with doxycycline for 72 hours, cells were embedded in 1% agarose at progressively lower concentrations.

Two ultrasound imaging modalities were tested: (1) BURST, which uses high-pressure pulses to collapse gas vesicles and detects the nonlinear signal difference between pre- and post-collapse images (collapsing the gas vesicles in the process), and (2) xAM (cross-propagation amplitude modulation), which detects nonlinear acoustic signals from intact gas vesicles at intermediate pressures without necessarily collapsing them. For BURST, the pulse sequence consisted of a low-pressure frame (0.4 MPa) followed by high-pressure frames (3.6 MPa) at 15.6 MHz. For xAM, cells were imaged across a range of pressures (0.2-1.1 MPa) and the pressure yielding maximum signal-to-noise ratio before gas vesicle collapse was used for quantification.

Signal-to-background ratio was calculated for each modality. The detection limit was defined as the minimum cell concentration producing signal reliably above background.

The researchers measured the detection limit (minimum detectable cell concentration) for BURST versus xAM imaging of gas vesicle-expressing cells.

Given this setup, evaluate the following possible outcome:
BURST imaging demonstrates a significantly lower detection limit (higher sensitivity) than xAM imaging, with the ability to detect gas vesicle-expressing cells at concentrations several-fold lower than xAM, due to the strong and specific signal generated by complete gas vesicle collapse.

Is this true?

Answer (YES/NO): NO